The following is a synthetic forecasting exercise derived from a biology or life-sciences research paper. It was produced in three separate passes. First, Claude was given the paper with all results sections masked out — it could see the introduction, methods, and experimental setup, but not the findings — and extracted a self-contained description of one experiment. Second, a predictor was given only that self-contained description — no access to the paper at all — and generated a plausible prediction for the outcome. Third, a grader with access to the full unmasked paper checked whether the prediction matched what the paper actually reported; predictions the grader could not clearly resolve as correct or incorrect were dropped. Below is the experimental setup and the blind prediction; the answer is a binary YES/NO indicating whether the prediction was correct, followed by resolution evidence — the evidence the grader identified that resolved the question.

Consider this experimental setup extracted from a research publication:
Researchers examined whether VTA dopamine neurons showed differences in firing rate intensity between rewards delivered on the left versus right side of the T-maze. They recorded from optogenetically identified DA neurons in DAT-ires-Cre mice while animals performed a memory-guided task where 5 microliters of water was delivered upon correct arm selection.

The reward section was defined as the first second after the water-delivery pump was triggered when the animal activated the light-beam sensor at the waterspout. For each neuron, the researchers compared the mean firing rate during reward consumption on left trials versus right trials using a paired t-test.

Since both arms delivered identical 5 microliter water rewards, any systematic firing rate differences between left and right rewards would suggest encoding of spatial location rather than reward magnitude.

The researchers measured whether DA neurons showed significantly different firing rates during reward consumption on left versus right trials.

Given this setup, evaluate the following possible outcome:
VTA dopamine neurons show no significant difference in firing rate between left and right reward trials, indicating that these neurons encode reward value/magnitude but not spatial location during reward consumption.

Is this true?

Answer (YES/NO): NO